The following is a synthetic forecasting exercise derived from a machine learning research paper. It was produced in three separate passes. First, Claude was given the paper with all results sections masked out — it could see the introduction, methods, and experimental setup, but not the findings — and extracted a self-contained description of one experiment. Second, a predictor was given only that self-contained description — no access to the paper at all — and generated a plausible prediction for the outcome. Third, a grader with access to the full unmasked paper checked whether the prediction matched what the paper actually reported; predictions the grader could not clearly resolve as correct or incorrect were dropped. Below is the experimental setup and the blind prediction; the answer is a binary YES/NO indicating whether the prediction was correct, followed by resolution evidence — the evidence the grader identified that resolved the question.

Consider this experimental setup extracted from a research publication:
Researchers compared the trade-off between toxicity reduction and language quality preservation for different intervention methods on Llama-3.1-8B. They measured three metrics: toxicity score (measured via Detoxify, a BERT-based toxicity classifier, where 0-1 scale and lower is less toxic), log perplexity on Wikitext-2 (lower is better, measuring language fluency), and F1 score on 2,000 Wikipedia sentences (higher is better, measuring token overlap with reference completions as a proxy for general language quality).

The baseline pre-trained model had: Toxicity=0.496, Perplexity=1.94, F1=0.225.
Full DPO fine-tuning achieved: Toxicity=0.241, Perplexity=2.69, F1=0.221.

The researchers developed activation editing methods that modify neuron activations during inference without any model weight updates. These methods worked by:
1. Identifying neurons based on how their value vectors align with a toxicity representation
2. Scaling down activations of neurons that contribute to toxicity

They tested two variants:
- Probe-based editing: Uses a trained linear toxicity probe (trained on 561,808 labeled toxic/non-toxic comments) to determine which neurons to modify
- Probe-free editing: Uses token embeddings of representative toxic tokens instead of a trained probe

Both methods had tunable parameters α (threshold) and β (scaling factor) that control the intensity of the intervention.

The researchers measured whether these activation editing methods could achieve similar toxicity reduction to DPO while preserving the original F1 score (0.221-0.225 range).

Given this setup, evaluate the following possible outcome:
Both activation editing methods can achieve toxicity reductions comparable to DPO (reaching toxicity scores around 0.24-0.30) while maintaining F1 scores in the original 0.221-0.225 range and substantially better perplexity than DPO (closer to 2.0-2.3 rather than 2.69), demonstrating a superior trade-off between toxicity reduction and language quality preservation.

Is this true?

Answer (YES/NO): NO